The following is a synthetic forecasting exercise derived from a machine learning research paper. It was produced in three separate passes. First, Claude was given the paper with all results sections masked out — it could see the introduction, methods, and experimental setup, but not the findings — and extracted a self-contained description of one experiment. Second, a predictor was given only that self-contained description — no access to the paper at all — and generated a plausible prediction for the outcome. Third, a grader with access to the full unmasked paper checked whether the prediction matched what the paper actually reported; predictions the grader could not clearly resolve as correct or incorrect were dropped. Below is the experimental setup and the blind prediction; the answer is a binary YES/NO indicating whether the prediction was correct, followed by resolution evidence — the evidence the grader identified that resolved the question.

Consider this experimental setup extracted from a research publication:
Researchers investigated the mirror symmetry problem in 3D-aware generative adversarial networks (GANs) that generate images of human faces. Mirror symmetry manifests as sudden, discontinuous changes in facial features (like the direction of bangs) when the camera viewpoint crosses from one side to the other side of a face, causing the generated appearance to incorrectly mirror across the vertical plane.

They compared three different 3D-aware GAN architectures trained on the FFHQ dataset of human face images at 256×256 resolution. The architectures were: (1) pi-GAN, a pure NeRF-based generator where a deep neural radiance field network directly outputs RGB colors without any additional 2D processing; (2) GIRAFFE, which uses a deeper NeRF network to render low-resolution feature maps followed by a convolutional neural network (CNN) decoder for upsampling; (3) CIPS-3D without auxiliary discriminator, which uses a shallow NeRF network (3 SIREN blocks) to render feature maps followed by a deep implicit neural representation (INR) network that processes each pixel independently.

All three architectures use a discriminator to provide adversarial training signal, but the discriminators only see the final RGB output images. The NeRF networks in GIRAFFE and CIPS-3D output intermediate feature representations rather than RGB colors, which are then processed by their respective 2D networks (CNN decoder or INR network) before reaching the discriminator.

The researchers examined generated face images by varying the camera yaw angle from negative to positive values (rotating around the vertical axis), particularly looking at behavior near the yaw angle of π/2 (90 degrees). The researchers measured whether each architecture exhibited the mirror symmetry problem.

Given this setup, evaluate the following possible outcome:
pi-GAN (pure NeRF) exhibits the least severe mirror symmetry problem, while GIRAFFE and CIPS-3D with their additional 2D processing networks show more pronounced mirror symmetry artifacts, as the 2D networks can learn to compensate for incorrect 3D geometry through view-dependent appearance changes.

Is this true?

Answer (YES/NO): NO